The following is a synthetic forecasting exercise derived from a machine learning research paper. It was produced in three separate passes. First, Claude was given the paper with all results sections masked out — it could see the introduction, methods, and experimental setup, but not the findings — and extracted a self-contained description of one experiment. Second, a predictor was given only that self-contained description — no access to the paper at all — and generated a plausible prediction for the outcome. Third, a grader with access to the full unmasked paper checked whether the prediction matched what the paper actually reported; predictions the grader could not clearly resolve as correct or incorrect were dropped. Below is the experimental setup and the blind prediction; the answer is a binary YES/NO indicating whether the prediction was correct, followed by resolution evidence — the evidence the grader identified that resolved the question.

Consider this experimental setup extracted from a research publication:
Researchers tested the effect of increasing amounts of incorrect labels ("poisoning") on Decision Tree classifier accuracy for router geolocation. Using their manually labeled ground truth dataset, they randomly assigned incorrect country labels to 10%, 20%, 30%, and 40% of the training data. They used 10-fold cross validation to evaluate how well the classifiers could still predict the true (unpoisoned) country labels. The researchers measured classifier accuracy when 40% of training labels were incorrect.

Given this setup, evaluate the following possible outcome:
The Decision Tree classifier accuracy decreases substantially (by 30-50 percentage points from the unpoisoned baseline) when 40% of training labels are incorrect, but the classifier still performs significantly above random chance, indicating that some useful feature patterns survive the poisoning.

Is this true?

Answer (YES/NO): NO